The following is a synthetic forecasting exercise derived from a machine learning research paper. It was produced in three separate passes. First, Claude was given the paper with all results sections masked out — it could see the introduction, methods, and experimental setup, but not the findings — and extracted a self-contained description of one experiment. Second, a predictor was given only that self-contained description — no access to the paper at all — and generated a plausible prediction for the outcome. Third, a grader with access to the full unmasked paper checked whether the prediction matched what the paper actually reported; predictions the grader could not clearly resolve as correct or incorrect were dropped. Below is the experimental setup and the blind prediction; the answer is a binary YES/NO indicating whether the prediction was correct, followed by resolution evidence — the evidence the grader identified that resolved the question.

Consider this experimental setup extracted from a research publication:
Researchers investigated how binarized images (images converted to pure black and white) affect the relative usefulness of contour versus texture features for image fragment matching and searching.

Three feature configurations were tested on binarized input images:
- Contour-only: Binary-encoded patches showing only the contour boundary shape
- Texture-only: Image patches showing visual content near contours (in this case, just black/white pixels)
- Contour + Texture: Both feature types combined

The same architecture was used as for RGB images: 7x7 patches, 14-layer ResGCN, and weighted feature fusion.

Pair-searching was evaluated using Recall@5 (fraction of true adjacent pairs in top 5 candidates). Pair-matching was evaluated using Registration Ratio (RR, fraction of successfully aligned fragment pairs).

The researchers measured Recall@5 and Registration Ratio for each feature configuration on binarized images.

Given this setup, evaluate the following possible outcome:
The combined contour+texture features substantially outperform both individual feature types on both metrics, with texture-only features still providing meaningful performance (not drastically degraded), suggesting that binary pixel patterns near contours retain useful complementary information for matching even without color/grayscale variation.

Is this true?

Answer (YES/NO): NO